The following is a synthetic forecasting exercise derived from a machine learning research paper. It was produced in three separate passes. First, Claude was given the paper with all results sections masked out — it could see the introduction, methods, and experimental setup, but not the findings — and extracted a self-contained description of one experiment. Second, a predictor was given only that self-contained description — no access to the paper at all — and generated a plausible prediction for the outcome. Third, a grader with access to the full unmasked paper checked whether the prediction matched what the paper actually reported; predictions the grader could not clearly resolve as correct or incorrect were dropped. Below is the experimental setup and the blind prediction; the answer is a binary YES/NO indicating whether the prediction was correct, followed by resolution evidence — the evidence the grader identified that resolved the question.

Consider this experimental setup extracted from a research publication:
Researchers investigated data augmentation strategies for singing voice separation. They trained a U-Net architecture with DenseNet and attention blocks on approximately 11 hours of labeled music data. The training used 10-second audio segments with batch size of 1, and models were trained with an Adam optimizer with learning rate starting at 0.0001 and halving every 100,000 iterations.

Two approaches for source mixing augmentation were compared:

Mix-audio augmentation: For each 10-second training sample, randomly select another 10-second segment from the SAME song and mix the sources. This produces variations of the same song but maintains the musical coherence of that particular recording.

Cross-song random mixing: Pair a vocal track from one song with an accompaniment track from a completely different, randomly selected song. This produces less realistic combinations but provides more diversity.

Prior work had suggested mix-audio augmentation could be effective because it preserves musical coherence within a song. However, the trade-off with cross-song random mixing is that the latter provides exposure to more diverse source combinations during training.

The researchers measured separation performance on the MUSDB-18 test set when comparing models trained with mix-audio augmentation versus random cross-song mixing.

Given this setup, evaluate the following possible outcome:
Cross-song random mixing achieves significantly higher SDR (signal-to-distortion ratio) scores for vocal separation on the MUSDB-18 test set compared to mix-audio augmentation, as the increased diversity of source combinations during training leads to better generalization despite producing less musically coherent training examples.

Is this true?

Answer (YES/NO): NO